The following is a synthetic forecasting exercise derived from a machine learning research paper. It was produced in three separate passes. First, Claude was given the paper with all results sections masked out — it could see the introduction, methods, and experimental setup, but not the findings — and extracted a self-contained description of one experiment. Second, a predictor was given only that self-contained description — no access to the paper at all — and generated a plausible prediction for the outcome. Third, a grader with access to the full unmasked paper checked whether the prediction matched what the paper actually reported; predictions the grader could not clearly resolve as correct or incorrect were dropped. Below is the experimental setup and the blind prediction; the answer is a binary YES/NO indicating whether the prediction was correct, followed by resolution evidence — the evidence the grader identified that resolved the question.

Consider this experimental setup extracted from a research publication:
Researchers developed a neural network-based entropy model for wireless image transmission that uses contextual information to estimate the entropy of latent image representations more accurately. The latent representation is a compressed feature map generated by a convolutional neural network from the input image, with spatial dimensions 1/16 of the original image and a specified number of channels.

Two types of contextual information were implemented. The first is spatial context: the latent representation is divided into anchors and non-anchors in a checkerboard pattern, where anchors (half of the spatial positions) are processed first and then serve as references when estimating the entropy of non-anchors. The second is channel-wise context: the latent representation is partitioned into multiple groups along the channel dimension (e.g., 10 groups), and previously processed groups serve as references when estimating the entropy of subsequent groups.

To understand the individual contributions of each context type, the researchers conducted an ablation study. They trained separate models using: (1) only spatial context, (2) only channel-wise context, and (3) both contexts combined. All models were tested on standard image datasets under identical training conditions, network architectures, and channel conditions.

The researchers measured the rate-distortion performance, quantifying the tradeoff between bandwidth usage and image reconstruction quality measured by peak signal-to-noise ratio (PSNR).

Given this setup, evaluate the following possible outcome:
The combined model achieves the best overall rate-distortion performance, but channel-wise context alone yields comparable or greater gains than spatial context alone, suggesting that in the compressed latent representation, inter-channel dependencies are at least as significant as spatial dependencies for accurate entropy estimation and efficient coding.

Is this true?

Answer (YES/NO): NO